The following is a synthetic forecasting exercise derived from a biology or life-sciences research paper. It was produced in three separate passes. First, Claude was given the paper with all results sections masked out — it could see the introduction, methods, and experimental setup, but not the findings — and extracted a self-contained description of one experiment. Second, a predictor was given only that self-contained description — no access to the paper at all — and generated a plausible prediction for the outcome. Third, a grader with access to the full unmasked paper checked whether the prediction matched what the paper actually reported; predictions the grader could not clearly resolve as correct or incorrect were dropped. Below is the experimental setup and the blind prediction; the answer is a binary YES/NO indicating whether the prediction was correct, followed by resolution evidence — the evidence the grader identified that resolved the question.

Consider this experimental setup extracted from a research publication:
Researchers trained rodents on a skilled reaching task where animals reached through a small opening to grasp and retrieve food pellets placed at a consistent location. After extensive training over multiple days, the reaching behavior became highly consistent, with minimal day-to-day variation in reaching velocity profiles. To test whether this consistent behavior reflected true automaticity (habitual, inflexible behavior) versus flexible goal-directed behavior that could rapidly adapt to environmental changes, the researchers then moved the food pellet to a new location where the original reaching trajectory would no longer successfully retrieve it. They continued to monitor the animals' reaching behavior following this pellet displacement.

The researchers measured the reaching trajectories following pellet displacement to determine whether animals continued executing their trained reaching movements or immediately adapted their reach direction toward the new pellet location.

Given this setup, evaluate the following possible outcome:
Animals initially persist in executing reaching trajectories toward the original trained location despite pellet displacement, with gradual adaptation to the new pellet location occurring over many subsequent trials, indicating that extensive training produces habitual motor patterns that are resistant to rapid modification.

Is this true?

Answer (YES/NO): NO